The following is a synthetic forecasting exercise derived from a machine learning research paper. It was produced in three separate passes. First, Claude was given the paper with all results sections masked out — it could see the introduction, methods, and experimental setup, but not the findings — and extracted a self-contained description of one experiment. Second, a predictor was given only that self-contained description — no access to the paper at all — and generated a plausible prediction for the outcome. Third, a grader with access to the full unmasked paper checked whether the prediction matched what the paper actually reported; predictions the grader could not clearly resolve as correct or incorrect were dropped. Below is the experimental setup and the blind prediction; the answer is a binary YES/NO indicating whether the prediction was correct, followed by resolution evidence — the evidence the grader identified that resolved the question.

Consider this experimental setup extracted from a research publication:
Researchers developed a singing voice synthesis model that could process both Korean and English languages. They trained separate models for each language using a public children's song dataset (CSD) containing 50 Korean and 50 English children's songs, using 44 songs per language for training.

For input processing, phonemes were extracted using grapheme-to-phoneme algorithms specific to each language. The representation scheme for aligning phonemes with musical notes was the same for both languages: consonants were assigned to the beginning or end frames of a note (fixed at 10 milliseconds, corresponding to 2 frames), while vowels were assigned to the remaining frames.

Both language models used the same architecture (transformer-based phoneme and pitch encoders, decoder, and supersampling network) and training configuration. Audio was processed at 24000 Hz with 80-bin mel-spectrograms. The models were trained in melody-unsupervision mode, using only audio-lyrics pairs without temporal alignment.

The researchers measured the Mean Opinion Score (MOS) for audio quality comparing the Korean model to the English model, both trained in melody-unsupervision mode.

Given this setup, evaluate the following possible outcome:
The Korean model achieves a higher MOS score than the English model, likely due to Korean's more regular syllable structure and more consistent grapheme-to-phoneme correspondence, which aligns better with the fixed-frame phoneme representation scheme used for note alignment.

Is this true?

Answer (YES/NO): YES